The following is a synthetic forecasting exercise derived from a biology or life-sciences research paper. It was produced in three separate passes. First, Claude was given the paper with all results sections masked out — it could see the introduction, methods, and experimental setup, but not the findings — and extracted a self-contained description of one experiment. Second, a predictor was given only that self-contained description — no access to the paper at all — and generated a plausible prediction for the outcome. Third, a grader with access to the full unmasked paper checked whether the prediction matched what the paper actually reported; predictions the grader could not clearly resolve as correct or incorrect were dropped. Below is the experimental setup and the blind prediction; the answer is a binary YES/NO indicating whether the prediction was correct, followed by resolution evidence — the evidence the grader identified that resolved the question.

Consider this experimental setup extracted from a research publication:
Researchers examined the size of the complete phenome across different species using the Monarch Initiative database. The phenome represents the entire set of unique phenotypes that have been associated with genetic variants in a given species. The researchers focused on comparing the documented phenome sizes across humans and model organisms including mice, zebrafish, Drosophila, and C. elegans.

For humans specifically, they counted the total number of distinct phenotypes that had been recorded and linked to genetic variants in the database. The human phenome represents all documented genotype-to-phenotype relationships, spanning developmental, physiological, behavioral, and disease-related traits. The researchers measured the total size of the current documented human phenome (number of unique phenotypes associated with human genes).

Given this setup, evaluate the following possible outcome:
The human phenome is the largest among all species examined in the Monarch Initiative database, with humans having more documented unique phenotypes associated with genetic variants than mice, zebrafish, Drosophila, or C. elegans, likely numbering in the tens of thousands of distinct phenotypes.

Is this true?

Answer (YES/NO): NO